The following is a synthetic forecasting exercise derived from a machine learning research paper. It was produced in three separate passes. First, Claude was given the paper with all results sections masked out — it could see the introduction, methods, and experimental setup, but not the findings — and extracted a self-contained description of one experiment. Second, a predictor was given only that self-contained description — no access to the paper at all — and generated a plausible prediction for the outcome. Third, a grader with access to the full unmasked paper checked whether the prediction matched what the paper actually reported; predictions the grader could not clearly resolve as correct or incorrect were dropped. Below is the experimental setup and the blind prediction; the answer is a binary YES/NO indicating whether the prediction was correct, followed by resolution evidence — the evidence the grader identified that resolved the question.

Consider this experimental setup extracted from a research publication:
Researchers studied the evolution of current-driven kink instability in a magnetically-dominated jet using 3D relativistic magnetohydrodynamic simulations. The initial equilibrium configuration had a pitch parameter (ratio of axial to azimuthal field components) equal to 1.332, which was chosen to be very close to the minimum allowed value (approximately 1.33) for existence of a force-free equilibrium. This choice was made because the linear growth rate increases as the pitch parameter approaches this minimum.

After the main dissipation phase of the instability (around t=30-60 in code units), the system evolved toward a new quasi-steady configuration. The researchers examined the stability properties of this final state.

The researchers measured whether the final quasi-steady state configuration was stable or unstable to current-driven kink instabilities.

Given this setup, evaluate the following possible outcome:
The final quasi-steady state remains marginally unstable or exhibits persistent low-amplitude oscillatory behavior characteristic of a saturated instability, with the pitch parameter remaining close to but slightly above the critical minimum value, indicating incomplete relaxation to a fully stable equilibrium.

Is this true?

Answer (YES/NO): NO